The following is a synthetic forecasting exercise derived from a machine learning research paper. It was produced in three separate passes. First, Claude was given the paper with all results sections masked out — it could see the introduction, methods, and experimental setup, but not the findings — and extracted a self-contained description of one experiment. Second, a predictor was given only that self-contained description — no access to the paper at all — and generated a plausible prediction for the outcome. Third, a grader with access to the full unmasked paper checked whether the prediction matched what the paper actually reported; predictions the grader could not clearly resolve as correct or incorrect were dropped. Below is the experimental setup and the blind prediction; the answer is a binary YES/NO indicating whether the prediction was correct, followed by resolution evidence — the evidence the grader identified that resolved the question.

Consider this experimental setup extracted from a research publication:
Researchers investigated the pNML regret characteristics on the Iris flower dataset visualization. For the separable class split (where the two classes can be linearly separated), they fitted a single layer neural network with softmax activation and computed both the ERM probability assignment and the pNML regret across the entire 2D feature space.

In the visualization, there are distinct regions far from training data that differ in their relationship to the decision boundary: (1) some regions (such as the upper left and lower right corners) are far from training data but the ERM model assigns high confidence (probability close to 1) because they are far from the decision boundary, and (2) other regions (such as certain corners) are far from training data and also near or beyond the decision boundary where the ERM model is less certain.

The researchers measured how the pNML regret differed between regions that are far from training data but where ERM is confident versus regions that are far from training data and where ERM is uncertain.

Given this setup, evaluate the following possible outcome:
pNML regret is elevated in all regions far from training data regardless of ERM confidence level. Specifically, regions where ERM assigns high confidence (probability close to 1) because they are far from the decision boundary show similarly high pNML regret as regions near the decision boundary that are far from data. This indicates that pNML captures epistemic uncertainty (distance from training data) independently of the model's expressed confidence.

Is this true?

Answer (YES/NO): NO